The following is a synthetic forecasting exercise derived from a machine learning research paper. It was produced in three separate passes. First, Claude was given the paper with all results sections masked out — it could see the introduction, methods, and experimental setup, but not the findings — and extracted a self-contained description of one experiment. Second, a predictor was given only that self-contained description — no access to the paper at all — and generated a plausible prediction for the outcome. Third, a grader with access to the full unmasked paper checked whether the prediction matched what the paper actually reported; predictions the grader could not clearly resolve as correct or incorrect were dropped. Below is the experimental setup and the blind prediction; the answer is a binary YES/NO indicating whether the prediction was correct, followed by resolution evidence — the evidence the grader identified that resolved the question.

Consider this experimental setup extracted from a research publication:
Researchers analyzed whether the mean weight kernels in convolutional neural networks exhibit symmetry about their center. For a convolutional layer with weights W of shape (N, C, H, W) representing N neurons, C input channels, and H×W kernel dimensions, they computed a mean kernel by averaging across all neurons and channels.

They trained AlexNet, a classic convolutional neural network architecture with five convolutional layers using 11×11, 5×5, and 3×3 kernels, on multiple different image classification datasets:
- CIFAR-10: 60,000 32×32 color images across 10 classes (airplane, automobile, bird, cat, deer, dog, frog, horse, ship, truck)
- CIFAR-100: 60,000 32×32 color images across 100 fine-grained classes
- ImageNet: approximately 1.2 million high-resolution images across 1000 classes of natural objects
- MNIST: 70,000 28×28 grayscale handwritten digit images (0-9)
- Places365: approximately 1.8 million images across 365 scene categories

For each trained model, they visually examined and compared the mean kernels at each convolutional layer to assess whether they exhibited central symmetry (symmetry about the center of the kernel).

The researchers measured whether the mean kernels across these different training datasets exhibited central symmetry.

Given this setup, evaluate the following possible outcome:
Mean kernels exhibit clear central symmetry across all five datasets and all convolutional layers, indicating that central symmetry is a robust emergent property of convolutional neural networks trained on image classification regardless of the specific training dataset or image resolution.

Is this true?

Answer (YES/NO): NO